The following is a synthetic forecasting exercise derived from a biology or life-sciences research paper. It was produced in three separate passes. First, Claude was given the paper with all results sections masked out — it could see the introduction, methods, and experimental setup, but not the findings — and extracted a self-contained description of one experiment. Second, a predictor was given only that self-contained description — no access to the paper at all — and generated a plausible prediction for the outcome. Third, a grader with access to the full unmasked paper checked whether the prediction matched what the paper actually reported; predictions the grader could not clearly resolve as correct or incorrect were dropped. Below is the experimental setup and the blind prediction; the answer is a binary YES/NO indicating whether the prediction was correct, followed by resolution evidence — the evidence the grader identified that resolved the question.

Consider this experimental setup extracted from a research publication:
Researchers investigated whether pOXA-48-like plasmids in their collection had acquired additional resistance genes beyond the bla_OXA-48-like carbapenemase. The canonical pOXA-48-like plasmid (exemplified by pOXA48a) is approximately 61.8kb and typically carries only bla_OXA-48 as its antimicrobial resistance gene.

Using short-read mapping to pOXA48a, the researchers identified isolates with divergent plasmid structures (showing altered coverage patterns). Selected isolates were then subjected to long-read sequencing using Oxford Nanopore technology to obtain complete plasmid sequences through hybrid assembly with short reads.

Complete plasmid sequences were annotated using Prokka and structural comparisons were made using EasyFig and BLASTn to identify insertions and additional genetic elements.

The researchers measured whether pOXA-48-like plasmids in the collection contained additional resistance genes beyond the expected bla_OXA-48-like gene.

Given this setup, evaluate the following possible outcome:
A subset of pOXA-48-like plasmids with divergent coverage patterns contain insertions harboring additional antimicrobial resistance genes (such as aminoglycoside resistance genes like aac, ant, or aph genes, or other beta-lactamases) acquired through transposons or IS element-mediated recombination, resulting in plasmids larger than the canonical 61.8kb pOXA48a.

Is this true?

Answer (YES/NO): YES